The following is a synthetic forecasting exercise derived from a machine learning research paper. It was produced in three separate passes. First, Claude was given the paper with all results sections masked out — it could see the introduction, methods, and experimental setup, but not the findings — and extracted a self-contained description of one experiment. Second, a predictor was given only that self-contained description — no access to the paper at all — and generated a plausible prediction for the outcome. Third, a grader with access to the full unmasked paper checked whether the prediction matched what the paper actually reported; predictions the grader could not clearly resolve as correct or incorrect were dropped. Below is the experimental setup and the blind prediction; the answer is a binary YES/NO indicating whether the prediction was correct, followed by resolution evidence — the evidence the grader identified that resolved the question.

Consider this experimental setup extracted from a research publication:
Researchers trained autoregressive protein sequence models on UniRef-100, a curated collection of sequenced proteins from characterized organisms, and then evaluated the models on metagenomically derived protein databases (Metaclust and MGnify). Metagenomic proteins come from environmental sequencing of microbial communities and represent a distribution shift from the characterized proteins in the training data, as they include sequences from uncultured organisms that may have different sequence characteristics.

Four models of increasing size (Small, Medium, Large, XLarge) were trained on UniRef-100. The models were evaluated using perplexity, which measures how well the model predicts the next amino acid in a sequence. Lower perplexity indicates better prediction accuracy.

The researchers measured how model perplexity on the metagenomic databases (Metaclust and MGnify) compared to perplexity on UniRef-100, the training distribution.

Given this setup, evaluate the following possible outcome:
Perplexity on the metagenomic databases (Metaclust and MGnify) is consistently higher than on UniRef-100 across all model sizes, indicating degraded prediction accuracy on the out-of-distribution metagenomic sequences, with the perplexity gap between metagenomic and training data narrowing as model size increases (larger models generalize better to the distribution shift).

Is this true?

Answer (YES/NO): NO